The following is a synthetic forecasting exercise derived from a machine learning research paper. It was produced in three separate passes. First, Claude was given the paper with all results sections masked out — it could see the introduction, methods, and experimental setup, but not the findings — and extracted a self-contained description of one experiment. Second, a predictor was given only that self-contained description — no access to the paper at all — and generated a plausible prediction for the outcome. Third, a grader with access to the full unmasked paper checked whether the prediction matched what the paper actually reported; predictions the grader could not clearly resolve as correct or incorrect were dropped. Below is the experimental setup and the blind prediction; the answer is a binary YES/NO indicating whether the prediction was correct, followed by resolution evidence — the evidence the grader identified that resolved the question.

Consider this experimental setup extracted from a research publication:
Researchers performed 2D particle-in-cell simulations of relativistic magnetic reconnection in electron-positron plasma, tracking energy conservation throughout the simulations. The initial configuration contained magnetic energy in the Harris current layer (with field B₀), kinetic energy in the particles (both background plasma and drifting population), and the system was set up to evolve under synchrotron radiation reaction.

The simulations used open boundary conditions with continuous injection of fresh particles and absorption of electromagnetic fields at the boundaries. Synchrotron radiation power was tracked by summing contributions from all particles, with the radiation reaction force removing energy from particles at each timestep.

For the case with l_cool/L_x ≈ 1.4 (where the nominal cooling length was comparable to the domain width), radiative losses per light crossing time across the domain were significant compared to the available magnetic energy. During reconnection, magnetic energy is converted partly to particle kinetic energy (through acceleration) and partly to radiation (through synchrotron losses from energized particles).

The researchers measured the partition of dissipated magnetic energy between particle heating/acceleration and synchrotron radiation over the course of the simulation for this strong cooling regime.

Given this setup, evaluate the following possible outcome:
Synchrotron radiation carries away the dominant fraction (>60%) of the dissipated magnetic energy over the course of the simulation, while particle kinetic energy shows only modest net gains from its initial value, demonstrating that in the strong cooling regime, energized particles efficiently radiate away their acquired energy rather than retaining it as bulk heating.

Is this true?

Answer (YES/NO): NO